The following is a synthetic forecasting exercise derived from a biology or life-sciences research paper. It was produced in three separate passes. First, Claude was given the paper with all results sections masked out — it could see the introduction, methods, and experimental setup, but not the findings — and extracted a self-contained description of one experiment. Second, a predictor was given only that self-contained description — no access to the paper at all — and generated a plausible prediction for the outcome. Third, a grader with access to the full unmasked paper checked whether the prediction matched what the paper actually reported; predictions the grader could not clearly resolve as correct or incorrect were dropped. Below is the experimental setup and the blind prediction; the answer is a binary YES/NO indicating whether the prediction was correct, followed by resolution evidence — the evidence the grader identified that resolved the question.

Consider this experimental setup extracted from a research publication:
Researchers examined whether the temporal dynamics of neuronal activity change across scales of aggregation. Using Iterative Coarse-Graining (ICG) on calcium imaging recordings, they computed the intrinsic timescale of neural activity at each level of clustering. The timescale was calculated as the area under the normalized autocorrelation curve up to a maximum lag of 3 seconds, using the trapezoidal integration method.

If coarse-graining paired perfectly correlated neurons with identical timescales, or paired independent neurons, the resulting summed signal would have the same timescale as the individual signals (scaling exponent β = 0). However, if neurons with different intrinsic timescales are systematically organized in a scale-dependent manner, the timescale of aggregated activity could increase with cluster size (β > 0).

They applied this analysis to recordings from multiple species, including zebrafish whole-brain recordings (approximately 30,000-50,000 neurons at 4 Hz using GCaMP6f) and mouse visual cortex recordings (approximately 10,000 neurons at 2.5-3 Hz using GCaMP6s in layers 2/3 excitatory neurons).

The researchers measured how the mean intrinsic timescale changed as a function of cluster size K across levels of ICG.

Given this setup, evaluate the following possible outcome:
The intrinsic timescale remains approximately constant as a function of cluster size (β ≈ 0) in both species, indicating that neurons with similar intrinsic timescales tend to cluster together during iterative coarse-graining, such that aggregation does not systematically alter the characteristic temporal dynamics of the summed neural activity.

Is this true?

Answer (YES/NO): NO